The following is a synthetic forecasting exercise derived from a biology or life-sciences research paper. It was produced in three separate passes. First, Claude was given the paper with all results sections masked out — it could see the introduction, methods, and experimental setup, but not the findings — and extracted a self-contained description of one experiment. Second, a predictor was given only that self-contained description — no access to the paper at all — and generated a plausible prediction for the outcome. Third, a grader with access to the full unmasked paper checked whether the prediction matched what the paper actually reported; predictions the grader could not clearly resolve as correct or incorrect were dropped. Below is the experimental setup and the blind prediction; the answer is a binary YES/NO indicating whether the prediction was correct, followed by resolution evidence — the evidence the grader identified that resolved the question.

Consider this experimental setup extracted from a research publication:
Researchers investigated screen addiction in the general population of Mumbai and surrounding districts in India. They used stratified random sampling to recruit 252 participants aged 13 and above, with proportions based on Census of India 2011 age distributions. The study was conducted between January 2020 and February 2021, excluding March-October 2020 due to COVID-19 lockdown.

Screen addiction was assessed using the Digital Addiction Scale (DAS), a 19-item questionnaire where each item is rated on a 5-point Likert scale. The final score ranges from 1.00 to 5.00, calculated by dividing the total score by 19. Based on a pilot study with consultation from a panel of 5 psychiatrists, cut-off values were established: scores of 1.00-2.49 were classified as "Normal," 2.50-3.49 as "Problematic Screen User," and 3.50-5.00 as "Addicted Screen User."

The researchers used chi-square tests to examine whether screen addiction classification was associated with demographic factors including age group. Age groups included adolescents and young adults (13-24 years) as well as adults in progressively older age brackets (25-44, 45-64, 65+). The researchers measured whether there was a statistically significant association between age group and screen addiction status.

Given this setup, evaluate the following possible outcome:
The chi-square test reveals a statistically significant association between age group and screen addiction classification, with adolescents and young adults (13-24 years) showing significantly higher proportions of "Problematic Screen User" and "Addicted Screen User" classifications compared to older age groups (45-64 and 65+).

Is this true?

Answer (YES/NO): YES